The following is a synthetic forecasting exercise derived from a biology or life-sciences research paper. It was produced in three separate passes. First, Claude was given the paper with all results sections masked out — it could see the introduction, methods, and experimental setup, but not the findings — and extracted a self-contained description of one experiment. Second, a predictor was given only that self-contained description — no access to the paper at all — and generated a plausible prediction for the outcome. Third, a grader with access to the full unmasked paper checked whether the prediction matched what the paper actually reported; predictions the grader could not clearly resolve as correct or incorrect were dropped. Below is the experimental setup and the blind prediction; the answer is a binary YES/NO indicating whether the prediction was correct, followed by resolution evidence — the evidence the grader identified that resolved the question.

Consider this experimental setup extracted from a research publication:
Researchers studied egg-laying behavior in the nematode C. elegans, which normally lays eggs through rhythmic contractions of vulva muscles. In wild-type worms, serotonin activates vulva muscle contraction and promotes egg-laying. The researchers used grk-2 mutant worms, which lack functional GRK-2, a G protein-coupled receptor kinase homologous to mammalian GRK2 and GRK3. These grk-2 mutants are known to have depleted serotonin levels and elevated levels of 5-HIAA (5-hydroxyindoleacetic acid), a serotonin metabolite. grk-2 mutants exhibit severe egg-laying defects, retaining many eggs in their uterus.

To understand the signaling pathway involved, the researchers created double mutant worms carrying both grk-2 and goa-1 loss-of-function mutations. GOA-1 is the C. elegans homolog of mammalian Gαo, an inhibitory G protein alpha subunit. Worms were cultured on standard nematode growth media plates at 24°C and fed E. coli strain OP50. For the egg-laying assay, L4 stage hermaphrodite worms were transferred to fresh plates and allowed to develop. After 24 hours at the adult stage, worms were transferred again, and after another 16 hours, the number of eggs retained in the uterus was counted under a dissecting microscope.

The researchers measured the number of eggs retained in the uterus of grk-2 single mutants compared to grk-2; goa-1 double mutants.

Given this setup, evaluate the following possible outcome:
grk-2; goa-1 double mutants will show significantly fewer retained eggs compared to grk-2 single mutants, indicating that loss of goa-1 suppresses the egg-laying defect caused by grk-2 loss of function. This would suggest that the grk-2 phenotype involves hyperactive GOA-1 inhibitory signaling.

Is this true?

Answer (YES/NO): YES